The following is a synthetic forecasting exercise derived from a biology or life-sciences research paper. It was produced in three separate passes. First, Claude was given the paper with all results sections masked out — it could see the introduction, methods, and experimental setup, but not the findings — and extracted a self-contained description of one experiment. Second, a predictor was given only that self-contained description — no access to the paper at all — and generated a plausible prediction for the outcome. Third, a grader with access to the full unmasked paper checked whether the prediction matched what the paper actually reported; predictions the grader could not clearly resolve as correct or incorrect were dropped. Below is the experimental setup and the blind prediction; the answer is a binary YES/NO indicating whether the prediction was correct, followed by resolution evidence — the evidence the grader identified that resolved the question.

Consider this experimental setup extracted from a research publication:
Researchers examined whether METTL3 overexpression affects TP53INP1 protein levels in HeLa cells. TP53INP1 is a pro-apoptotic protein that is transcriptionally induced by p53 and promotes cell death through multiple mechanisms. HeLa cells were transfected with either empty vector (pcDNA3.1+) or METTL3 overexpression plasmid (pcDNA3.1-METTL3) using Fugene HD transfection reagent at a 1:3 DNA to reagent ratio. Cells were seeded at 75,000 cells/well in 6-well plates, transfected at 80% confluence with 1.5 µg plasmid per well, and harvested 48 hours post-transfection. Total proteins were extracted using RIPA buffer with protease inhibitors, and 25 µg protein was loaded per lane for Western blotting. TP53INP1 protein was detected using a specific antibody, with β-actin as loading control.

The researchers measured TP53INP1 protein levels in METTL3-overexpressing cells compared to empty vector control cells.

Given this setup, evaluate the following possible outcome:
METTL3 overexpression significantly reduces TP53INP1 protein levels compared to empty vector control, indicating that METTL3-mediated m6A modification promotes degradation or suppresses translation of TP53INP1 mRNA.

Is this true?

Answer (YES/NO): YES